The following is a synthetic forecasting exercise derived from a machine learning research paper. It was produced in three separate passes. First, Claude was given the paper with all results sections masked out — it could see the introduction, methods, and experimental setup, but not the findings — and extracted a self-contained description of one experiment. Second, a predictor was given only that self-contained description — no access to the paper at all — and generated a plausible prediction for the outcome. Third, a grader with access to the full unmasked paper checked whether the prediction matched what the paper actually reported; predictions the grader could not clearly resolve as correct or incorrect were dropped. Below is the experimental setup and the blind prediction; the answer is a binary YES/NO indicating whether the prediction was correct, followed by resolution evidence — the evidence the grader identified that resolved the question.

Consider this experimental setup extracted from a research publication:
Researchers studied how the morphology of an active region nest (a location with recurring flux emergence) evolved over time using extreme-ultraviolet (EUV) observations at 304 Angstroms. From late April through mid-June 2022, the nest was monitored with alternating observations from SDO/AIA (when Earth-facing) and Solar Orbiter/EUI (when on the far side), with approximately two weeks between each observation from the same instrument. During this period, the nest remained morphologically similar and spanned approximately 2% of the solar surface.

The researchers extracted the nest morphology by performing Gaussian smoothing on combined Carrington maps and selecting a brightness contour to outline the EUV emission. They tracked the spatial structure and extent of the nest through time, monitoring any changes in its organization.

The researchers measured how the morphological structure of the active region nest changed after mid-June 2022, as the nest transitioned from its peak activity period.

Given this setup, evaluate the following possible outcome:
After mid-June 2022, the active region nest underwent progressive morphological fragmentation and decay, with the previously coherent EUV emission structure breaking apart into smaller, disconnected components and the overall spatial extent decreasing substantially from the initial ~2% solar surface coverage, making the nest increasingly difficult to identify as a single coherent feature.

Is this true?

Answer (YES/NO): YES